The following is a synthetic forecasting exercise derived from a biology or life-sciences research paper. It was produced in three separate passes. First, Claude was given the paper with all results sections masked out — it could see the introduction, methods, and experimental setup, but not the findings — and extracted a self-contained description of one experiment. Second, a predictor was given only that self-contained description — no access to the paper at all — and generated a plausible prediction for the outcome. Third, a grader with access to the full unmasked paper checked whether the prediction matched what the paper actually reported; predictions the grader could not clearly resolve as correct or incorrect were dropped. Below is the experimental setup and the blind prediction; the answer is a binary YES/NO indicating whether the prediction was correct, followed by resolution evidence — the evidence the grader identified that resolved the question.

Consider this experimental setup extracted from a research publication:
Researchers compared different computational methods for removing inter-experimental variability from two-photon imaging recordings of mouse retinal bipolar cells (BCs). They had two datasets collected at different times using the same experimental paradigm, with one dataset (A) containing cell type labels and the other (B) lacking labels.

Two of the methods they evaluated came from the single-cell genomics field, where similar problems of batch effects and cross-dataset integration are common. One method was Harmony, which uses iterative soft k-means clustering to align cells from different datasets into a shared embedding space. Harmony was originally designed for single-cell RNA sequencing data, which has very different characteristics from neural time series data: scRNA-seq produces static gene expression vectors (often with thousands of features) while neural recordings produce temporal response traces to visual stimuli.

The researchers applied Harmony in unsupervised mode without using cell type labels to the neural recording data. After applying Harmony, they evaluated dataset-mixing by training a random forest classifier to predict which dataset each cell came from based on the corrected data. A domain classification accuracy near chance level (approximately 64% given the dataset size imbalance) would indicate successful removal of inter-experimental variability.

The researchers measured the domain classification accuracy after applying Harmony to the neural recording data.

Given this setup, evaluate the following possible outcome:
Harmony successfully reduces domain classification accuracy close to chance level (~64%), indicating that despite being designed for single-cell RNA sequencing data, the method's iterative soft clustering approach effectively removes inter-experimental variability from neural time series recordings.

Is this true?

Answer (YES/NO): NO